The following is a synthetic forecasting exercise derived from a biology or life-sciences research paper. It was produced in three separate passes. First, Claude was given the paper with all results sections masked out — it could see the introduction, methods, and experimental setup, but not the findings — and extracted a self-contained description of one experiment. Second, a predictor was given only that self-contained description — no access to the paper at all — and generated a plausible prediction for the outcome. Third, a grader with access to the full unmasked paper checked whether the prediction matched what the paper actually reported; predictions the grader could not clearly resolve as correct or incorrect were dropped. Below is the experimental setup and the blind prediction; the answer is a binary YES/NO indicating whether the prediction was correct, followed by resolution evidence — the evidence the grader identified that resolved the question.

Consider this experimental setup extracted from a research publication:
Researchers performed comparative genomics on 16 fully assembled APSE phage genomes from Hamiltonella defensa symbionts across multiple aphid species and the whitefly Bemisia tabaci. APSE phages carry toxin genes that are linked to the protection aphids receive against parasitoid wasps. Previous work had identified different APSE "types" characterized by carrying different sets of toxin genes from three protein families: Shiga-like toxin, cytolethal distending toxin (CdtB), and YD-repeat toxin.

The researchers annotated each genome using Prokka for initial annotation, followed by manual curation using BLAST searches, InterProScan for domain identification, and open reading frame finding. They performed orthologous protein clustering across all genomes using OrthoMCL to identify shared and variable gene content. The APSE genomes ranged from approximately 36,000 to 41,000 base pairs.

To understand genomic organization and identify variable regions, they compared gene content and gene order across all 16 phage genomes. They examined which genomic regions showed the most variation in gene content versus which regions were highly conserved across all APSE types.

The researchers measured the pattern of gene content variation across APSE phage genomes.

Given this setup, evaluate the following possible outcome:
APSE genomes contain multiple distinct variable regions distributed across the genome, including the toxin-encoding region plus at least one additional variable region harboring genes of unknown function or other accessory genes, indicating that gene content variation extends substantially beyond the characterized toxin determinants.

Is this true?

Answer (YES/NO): YES